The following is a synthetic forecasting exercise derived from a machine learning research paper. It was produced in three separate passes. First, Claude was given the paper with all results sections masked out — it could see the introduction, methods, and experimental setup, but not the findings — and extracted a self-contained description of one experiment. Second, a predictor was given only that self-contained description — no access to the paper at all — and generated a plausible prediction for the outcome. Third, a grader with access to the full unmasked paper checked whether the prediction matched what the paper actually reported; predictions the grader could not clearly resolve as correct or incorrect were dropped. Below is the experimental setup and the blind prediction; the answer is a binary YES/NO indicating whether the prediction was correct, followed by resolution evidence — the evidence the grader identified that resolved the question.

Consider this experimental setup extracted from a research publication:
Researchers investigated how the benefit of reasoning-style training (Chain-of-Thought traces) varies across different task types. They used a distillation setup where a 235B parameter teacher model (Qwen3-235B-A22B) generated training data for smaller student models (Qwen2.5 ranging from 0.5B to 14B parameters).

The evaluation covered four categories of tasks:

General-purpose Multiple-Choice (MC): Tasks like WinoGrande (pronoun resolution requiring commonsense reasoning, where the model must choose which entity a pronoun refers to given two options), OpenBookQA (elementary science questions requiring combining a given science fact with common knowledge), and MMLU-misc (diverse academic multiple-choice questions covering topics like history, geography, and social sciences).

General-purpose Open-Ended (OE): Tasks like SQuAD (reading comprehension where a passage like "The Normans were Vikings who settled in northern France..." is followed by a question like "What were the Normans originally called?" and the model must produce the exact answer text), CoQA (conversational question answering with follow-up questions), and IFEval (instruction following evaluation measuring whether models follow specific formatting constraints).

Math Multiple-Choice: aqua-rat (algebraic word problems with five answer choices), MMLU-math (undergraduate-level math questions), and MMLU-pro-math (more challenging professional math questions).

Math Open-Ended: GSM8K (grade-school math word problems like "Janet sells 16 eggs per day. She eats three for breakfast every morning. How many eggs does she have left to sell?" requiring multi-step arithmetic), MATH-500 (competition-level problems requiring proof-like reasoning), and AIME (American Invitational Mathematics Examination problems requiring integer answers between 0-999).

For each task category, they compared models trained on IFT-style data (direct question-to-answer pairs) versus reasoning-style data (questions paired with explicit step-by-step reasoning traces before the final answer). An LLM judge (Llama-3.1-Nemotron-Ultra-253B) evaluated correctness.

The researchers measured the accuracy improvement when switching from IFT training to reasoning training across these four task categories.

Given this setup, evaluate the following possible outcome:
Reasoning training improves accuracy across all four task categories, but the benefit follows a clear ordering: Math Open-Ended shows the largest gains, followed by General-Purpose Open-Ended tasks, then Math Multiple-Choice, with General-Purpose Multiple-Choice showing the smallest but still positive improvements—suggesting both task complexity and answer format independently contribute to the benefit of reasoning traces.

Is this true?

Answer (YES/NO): NO